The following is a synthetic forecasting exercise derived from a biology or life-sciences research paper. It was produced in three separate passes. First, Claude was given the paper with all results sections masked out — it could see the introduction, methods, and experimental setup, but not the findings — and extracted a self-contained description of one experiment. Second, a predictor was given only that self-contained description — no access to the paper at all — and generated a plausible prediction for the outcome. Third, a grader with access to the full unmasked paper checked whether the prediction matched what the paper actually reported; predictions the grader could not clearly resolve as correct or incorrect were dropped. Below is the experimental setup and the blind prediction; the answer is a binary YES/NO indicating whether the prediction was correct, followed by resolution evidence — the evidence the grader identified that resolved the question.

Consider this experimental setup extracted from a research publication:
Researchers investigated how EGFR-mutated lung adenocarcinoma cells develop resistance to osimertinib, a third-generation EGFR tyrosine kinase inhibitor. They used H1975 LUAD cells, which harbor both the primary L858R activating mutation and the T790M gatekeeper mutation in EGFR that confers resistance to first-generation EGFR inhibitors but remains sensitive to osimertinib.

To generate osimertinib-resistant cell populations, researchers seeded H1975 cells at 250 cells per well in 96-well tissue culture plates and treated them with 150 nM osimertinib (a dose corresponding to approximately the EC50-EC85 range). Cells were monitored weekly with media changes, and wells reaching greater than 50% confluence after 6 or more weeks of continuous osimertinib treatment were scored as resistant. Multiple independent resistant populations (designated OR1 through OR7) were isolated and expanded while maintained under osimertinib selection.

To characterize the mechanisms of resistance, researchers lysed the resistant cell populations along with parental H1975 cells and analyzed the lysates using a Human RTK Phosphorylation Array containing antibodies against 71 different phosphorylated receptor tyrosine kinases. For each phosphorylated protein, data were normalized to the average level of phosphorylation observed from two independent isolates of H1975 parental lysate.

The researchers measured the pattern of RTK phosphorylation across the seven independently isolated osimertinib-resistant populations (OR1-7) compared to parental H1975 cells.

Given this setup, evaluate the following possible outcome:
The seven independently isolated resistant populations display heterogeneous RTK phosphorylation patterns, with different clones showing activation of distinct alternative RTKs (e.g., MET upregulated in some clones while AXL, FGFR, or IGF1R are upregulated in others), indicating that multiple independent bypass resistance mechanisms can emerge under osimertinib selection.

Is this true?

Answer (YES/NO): YES